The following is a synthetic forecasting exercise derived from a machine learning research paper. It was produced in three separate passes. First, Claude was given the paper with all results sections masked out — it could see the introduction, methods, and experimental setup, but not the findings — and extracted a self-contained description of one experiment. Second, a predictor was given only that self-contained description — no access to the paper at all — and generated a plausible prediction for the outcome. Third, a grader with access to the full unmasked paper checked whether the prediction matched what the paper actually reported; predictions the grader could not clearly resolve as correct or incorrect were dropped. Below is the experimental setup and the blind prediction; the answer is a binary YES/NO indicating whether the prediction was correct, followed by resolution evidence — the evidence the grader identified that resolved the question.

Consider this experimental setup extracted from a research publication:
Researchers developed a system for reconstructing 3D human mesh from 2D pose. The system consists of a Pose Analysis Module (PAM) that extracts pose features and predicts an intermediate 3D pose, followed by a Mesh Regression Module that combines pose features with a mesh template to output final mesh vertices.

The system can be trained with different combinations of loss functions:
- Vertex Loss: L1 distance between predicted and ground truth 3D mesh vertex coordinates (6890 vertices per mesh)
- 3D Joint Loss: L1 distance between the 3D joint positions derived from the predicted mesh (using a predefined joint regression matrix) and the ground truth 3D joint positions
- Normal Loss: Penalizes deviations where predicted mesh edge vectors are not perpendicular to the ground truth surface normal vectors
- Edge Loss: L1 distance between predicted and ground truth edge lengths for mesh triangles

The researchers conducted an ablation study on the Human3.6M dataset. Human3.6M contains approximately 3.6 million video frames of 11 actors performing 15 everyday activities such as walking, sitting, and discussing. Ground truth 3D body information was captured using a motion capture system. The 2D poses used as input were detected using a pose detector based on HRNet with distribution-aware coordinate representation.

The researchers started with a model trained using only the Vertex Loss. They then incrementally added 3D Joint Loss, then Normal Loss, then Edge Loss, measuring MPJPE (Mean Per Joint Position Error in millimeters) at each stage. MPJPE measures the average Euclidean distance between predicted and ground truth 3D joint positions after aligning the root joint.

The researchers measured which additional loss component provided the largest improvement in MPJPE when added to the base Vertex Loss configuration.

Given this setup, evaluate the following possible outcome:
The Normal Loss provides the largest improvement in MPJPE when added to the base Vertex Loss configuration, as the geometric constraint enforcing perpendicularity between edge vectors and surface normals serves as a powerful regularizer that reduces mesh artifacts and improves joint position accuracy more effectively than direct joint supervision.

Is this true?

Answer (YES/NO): NO